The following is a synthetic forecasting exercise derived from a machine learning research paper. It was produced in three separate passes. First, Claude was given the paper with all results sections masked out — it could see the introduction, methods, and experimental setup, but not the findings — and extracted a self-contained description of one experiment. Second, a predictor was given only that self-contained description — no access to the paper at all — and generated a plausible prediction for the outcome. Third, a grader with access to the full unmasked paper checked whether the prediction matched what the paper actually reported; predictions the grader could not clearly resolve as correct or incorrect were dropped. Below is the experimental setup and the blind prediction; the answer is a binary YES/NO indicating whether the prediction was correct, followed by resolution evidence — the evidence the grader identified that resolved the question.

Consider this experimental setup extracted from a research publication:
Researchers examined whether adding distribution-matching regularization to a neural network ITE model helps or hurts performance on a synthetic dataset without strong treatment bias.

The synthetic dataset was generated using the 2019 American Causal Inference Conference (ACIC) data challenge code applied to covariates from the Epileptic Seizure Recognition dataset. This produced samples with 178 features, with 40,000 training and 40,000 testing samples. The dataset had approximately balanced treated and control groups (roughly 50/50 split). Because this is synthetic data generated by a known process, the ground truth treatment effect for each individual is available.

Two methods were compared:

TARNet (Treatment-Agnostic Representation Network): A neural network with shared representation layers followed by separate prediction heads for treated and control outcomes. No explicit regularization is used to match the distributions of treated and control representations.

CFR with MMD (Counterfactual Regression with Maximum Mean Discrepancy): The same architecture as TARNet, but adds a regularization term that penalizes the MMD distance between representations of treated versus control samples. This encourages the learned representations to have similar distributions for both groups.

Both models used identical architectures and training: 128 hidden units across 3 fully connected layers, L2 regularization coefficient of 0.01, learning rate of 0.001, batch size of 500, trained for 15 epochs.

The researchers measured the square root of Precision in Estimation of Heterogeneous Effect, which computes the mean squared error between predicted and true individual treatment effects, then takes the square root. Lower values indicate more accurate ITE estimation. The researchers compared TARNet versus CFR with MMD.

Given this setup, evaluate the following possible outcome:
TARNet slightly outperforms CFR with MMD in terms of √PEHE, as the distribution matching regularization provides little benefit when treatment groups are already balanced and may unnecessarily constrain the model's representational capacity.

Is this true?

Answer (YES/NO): NO